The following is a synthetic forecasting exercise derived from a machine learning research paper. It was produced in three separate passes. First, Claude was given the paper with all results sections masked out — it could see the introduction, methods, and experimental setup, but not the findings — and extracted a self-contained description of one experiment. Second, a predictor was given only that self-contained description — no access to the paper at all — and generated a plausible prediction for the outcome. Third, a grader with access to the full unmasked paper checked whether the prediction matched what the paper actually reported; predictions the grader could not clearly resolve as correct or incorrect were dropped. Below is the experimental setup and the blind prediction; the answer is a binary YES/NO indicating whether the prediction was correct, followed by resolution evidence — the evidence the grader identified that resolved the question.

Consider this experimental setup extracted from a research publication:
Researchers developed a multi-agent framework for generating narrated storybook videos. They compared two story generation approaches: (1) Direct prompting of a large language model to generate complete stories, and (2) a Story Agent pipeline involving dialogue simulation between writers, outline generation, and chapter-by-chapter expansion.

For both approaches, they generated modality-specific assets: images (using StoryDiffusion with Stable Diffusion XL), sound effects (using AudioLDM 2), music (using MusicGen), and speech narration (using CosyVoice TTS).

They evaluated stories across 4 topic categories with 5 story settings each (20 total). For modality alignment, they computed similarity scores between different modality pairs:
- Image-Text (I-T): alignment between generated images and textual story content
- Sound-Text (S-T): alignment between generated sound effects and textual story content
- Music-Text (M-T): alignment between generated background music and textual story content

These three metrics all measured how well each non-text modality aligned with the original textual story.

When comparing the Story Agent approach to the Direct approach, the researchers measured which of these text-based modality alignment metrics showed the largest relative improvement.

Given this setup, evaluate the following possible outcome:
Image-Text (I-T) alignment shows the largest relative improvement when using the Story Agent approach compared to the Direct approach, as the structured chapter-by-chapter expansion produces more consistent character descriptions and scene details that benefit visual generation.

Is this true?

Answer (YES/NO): NO